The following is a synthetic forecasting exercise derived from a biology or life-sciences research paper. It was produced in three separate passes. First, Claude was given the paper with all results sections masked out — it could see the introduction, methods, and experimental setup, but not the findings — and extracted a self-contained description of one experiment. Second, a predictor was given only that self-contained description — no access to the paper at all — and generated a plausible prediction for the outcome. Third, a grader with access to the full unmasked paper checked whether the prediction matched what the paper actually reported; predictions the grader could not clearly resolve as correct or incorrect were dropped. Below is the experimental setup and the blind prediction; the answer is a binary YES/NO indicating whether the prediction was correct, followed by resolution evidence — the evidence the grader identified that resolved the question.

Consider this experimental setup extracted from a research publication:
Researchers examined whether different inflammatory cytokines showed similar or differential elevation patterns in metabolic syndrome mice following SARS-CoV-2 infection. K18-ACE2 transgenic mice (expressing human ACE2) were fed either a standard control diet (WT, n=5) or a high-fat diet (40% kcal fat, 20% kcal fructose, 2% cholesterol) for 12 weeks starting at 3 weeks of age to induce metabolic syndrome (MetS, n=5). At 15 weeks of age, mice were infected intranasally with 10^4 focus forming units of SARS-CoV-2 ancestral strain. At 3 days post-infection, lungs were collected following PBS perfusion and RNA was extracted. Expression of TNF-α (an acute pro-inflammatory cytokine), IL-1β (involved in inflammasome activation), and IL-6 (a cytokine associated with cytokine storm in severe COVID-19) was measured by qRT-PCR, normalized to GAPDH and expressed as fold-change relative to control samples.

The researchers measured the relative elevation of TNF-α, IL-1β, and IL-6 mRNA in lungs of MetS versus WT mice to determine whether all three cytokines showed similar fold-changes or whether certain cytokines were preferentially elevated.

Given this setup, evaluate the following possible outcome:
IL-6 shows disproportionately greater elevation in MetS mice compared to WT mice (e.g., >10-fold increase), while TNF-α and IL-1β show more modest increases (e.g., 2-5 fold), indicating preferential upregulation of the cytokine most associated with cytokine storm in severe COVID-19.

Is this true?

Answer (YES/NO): NO